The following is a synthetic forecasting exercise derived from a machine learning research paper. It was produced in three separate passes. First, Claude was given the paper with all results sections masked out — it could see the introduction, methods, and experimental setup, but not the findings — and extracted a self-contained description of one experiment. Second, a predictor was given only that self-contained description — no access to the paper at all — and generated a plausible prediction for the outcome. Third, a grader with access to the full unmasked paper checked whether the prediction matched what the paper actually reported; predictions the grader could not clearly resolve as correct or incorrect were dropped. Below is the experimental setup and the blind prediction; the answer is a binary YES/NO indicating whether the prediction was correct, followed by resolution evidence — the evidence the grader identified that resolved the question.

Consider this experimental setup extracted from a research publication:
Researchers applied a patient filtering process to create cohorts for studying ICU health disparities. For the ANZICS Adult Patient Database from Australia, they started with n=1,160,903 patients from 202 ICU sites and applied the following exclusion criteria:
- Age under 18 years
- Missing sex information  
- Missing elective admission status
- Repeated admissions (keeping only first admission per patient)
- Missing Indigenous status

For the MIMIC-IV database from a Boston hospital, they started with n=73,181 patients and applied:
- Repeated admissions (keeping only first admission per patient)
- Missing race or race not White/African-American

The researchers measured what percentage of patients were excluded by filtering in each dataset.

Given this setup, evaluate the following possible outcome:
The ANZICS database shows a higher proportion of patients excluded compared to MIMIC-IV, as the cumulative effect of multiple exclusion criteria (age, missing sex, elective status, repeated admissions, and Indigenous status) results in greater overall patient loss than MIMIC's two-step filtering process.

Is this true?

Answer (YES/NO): NO